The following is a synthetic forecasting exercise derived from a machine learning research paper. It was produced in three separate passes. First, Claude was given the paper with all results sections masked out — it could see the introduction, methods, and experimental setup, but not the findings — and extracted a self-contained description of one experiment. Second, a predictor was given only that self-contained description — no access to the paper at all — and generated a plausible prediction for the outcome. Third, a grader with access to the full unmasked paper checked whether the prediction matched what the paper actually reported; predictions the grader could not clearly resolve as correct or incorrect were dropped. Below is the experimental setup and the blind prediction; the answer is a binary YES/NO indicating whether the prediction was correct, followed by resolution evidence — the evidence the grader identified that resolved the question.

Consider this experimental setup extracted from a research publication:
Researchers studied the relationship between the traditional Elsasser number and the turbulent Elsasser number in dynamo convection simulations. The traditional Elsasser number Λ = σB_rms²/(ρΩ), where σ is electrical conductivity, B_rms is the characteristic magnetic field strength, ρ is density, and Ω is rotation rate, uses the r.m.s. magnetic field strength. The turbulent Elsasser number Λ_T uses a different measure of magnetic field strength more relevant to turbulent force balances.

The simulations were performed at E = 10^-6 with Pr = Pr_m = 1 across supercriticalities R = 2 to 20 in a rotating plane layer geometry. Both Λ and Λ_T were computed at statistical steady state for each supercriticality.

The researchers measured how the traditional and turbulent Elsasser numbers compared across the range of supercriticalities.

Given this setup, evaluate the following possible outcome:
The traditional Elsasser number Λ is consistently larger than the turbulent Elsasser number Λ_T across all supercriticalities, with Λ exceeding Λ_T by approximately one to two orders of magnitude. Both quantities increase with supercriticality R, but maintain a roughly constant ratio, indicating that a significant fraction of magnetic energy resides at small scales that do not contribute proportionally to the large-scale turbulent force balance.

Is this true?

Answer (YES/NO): NO